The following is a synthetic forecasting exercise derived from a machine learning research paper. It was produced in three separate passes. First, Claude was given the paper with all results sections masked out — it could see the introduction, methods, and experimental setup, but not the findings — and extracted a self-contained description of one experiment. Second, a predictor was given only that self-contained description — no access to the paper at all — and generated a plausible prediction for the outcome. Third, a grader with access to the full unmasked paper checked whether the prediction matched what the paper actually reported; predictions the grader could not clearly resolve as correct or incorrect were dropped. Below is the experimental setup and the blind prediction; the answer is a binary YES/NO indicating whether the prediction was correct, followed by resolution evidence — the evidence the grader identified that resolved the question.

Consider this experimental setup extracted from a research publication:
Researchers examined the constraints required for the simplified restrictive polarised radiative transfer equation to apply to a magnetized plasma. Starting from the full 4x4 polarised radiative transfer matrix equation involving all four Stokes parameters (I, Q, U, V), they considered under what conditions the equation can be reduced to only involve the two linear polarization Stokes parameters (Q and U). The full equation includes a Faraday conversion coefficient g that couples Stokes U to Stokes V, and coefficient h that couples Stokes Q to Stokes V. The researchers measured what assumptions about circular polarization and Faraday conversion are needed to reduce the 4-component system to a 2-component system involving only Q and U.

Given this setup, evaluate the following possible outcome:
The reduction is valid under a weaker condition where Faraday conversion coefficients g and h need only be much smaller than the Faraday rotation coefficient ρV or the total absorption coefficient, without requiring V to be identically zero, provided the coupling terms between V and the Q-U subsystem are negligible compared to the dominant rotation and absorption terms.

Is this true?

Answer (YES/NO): NO